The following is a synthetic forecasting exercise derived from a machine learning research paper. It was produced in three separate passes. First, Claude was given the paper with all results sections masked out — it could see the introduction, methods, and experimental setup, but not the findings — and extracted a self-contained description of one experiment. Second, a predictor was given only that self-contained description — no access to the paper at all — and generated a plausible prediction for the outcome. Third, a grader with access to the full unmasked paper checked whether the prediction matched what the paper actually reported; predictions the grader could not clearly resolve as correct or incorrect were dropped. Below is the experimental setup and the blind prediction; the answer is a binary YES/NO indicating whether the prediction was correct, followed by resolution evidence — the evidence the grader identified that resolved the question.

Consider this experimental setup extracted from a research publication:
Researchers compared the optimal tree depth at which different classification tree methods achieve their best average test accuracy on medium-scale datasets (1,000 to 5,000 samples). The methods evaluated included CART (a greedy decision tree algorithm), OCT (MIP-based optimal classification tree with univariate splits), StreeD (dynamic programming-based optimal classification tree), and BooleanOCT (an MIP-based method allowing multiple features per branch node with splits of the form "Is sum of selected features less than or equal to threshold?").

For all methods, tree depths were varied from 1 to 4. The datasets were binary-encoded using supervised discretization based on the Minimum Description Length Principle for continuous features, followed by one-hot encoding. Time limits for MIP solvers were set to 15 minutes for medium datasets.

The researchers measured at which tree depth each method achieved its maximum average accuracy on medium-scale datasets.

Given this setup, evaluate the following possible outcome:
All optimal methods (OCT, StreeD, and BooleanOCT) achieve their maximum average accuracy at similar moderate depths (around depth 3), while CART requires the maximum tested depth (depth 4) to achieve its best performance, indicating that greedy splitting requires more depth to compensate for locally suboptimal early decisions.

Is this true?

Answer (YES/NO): NO